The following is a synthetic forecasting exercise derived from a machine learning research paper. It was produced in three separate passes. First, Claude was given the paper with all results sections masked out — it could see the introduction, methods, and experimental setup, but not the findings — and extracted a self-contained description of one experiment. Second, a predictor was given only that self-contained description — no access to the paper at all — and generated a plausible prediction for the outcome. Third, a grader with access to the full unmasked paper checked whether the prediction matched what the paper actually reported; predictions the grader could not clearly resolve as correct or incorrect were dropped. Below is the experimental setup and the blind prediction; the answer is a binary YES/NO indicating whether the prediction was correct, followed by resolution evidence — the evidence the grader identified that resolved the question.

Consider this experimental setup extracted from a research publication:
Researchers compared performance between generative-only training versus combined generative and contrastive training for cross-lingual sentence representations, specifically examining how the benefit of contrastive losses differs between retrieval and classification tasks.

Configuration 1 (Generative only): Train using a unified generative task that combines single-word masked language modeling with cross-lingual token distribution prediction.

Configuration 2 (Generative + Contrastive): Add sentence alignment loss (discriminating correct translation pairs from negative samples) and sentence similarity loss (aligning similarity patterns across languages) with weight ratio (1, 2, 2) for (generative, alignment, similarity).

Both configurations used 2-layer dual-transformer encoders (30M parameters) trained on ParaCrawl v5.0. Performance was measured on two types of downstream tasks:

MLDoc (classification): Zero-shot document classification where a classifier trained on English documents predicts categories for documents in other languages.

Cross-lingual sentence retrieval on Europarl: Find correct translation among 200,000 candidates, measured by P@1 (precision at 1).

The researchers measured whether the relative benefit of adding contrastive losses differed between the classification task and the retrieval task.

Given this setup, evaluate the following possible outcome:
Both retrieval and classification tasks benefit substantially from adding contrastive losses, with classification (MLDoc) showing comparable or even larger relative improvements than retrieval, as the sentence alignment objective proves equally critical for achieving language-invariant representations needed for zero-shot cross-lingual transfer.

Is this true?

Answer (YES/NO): NO